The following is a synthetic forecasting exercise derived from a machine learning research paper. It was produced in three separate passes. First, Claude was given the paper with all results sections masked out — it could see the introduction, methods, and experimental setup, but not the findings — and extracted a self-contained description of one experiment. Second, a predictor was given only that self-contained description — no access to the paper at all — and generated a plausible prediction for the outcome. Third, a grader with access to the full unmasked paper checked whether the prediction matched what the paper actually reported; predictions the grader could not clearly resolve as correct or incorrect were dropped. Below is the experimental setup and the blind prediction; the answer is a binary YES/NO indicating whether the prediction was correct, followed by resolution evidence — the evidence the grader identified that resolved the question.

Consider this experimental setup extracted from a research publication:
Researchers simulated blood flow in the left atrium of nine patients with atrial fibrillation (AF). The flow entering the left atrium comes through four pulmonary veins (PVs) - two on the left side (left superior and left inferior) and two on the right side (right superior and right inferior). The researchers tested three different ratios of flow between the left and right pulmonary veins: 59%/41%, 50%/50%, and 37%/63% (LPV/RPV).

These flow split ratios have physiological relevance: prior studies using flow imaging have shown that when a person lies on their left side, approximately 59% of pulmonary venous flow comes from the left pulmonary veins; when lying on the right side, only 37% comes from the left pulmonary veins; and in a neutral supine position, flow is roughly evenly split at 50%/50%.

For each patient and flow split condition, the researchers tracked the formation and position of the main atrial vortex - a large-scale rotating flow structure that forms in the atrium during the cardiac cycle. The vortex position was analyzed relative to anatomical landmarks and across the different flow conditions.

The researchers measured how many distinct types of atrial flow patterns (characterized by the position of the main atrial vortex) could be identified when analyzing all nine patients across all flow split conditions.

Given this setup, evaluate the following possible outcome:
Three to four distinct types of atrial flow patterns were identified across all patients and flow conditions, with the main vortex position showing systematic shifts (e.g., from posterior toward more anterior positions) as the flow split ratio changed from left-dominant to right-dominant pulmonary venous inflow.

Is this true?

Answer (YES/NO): NO